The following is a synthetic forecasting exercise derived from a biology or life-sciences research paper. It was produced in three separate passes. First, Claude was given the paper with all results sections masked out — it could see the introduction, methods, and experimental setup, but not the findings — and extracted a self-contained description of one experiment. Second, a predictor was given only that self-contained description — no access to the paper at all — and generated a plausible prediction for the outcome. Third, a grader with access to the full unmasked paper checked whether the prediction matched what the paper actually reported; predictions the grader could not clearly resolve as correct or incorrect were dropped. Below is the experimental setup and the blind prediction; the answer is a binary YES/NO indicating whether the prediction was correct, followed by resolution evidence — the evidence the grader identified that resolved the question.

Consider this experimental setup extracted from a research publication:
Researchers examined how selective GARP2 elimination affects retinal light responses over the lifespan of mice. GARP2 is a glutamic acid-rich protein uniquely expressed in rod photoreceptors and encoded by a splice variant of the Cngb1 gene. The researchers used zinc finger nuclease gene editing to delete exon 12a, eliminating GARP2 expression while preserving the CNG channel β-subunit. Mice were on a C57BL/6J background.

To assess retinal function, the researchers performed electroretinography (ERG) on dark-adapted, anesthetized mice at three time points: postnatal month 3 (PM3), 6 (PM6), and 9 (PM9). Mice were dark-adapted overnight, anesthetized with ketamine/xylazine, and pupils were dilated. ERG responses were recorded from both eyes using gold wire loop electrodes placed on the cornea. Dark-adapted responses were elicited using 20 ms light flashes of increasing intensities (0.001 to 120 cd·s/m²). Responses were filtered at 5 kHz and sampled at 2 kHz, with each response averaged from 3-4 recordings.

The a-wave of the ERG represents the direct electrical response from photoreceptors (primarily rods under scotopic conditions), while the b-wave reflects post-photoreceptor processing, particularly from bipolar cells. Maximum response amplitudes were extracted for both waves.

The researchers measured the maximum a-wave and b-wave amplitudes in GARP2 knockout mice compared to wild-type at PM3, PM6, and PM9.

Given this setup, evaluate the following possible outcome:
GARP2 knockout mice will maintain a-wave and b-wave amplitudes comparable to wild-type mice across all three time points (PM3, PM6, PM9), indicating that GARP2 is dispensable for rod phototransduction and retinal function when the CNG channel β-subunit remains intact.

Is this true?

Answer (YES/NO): NO